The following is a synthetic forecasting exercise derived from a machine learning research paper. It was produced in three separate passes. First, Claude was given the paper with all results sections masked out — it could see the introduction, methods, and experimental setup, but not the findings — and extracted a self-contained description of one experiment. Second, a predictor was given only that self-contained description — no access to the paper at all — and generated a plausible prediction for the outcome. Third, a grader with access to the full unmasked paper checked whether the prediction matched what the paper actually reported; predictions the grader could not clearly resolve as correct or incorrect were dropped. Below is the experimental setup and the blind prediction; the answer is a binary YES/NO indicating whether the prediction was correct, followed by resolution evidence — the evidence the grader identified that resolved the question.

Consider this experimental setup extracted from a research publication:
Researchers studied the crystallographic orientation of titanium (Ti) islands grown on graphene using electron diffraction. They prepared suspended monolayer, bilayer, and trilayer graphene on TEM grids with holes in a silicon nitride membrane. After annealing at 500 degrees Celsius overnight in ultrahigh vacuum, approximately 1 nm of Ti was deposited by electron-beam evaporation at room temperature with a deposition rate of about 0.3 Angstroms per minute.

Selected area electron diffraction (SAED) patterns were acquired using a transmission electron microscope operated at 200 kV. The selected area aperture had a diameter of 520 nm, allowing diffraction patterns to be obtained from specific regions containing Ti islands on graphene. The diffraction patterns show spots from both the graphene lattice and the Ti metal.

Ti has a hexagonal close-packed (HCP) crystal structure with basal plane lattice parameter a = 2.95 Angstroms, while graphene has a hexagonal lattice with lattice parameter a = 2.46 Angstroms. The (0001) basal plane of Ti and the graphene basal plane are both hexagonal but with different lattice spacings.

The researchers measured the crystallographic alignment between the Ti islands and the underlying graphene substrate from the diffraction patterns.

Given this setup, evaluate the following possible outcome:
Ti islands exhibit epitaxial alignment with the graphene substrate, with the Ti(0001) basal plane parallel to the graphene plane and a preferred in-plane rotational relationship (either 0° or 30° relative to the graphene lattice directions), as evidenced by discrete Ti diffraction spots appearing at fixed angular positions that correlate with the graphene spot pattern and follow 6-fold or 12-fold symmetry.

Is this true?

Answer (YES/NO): YES